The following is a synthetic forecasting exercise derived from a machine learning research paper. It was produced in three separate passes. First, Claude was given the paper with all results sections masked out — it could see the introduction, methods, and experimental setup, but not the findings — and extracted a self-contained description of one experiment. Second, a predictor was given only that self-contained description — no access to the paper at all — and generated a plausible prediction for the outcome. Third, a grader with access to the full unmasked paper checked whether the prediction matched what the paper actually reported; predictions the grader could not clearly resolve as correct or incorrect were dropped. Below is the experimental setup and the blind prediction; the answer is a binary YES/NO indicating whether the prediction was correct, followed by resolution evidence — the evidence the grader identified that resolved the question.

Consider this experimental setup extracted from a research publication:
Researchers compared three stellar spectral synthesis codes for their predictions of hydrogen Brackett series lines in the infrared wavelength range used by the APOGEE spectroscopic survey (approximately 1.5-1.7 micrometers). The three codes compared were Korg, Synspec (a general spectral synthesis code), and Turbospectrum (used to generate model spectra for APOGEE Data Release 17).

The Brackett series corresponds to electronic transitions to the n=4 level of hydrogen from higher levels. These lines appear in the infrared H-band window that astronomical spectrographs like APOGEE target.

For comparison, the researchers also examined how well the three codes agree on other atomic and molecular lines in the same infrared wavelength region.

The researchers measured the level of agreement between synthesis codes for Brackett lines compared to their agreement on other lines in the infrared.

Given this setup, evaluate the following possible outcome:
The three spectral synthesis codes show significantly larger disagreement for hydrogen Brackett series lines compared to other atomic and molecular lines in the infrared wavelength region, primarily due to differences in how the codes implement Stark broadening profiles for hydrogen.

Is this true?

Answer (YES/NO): NO